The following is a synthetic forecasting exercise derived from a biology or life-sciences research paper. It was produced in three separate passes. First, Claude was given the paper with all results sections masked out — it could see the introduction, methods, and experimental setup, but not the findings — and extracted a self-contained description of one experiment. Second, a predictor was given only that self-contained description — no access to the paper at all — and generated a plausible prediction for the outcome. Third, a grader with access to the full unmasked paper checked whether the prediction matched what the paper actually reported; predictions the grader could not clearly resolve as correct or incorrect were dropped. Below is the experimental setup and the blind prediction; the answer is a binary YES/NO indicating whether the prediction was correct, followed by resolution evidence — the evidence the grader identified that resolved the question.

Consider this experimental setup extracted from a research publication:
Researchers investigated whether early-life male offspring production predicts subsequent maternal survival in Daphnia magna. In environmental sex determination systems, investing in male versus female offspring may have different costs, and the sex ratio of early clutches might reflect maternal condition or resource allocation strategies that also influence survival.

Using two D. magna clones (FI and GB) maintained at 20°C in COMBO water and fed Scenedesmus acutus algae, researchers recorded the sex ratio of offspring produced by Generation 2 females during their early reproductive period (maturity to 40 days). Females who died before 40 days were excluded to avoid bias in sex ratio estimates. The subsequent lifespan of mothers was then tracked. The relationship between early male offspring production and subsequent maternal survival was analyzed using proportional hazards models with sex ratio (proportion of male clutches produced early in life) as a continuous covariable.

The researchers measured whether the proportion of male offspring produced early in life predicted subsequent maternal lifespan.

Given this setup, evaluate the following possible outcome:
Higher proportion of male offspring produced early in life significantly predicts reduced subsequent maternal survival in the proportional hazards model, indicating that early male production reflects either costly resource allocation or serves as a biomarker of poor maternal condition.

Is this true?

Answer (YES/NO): NO